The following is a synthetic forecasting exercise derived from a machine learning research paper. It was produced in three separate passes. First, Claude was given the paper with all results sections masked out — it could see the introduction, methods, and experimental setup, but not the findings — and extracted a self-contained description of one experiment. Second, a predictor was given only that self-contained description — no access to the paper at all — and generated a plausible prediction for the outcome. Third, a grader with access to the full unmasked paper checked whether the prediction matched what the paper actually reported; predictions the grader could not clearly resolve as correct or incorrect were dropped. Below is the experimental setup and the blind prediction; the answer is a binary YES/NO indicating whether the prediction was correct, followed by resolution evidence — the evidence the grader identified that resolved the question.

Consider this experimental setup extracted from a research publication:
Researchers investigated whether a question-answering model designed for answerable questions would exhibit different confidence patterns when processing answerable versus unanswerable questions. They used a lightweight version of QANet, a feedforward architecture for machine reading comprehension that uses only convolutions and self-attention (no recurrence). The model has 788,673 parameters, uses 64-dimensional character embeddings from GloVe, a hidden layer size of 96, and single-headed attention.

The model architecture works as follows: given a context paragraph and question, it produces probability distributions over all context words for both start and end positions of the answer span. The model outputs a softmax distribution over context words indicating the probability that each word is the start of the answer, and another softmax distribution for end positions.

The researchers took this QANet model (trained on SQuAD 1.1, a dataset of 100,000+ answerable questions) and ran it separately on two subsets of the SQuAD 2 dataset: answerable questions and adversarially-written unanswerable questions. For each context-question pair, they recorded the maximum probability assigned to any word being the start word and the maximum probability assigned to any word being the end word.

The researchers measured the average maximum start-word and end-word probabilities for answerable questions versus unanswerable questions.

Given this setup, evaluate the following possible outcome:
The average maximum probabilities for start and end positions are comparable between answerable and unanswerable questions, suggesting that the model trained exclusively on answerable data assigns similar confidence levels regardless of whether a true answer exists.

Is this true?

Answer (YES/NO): NO